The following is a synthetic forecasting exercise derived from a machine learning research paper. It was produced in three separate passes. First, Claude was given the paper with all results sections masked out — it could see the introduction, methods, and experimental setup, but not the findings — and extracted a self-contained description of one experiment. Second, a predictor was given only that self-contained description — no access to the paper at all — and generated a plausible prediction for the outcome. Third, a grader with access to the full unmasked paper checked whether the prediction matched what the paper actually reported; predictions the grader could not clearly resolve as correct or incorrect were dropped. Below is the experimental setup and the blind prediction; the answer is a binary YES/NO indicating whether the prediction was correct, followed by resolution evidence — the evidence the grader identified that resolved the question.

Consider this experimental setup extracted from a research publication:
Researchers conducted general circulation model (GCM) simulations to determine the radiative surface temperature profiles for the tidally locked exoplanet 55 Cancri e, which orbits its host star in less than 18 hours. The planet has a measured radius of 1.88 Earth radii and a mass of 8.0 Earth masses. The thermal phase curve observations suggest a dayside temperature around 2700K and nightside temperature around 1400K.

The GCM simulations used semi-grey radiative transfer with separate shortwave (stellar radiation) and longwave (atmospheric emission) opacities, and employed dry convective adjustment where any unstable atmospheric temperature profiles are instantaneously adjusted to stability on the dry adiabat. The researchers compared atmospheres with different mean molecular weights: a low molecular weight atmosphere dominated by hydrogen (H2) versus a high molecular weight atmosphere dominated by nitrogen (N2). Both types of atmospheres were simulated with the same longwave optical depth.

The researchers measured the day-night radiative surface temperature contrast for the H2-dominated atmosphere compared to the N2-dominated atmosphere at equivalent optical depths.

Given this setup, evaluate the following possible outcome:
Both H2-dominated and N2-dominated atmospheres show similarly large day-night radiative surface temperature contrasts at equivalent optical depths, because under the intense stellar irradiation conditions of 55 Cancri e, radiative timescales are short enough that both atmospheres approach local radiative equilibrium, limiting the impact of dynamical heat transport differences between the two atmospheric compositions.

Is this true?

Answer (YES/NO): NO